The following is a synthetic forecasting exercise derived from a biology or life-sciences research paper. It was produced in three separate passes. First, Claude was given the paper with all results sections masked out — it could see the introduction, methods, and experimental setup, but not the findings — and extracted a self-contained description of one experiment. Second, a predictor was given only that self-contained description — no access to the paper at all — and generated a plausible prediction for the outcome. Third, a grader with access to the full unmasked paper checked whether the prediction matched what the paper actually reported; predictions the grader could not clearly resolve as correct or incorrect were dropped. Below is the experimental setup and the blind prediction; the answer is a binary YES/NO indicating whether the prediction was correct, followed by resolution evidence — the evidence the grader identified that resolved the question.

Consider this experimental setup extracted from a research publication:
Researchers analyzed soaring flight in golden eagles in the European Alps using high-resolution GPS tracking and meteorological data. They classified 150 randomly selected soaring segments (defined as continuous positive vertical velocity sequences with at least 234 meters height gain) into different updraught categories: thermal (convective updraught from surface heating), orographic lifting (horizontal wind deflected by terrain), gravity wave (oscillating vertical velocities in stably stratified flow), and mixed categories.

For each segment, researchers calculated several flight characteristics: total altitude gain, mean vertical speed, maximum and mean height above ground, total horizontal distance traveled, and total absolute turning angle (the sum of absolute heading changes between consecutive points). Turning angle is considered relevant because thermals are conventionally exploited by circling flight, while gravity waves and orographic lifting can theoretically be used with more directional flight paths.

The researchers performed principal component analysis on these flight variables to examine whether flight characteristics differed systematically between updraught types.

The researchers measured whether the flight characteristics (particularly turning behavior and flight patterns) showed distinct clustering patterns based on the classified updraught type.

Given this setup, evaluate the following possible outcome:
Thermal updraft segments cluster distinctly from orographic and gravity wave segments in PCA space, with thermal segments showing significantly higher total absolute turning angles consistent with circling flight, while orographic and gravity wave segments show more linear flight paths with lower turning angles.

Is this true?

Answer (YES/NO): NO